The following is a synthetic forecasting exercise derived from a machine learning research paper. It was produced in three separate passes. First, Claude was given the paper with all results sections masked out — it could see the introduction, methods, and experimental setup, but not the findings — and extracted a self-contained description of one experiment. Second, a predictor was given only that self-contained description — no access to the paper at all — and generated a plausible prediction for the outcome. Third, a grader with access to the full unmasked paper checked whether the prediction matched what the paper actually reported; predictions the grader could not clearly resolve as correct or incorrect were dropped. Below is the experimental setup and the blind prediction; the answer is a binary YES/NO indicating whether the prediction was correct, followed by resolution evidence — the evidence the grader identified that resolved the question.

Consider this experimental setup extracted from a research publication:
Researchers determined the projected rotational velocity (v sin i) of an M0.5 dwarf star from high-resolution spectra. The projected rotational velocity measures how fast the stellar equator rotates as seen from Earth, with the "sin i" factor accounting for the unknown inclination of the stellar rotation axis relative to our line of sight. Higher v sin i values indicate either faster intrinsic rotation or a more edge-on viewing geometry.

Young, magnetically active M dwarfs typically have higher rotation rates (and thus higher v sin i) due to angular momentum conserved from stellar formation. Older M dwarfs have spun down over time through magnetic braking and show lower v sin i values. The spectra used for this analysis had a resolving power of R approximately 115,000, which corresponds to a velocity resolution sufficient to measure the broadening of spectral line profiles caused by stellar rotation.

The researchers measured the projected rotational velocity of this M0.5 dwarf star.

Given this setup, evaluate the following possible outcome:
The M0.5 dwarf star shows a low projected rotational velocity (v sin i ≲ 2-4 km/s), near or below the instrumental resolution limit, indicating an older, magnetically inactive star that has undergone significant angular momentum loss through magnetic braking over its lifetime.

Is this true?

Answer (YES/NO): YES